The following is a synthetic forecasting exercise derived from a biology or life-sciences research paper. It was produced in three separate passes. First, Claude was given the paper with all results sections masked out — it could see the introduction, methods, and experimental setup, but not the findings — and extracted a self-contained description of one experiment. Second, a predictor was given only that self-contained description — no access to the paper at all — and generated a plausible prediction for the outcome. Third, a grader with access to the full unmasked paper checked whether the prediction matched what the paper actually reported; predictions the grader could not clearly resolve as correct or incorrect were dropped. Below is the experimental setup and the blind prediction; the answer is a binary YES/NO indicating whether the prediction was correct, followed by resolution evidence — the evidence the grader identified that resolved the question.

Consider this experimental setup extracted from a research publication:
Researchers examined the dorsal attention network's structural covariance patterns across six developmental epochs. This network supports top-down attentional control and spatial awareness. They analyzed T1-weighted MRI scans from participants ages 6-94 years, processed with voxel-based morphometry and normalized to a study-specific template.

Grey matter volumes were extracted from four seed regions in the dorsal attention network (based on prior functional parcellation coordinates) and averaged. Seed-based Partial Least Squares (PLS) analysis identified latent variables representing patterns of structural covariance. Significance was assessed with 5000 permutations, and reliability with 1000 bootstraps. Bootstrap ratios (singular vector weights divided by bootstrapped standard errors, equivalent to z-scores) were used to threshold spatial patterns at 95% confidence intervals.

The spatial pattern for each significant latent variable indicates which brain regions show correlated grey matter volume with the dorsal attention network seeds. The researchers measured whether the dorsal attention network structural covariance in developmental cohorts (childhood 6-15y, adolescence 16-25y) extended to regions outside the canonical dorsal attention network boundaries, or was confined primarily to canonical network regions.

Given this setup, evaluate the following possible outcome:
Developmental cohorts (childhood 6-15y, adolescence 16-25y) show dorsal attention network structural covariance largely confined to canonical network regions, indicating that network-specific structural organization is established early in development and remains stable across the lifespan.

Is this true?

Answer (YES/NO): NO